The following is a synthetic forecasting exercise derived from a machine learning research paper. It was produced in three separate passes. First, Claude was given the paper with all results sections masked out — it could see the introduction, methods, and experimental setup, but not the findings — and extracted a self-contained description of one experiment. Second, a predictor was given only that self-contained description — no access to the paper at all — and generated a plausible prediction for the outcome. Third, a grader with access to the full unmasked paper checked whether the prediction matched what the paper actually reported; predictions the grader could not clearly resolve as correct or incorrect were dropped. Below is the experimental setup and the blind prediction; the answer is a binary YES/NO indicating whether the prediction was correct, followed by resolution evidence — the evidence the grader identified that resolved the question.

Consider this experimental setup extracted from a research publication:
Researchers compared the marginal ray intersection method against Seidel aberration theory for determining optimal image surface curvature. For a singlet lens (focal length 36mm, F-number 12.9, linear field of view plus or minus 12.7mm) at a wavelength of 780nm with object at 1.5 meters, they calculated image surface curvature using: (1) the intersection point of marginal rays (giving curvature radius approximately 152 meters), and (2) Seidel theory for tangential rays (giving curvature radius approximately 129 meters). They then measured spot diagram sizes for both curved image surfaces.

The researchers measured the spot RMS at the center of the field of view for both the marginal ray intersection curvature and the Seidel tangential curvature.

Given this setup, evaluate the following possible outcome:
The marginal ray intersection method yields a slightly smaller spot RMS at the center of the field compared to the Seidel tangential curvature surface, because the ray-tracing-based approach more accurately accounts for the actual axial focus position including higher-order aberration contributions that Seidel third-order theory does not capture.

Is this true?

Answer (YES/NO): YES